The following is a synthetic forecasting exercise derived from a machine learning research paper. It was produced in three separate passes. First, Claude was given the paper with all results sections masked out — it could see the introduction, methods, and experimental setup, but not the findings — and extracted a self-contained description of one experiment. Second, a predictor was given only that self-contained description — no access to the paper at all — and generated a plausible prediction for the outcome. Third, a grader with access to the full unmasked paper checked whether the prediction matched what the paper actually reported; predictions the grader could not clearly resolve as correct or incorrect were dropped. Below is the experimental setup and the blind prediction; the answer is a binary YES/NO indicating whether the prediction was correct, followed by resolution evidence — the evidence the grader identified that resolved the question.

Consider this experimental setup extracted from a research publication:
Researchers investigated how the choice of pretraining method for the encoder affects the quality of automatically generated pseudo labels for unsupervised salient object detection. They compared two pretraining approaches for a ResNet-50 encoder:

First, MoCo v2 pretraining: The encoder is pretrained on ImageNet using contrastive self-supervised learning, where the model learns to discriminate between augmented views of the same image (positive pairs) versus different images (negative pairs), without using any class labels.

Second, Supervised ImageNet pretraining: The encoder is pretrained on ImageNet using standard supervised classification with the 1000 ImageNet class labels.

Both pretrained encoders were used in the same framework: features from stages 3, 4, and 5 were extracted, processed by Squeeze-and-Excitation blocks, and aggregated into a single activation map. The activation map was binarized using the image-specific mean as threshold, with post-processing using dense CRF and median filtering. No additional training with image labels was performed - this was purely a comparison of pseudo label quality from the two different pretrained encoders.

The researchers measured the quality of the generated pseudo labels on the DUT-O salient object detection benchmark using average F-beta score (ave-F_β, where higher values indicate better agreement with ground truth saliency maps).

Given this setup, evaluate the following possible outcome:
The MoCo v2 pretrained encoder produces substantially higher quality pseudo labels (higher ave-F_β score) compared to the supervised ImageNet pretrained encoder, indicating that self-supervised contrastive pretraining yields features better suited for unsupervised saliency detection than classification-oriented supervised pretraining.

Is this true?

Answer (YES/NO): NO